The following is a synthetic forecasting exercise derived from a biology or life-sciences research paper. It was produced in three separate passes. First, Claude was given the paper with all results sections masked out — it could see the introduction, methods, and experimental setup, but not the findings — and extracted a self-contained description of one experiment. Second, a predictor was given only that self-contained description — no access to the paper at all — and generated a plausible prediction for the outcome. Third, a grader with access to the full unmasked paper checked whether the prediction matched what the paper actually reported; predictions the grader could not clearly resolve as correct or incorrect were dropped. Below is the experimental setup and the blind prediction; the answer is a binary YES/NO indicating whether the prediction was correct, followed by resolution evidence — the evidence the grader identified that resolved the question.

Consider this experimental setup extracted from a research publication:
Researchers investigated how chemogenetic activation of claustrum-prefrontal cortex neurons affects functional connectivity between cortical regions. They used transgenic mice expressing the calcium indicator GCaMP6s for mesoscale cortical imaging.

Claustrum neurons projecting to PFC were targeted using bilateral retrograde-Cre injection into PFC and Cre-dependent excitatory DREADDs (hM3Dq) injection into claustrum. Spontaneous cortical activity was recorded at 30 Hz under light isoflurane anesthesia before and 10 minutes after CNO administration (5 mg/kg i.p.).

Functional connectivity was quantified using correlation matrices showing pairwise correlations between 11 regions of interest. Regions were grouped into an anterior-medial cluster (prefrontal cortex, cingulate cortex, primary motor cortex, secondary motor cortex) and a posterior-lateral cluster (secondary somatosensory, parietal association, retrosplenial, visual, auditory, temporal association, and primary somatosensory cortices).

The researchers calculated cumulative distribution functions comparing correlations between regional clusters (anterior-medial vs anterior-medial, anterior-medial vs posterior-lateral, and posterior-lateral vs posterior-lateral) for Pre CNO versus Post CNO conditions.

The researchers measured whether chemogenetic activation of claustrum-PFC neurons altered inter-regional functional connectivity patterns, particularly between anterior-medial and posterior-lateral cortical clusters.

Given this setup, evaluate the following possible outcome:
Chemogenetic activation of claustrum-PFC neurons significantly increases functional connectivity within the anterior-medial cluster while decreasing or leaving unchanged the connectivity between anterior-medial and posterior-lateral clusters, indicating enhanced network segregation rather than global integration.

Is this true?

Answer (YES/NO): NO